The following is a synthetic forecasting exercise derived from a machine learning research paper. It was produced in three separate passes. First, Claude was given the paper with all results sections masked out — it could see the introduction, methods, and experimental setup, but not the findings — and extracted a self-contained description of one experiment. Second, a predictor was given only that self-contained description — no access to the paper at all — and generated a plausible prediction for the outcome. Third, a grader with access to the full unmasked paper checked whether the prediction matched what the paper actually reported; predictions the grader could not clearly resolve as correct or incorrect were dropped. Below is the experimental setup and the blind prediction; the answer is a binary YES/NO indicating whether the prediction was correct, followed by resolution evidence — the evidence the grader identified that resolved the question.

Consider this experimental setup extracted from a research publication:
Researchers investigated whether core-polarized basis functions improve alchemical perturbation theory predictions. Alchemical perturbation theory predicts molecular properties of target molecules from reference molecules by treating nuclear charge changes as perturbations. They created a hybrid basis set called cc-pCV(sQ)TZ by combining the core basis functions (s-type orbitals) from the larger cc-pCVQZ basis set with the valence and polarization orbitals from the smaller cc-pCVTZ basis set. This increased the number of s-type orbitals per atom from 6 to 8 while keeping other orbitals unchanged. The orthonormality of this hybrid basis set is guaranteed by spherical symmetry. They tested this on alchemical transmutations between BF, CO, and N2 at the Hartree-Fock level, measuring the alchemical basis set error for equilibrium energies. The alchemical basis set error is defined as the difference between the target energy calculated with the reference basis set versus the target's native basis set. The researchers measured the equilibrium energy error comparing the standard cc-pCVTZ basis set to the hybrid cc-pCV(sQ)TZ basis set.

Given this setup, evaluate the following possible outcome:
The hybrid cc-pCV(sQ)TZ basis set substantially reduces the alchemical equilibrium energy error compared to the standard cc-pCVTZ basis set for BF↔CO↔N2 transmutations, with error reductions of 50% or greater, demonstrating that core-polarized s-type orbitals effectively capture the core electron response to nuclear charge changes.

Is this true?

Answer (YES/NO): YES